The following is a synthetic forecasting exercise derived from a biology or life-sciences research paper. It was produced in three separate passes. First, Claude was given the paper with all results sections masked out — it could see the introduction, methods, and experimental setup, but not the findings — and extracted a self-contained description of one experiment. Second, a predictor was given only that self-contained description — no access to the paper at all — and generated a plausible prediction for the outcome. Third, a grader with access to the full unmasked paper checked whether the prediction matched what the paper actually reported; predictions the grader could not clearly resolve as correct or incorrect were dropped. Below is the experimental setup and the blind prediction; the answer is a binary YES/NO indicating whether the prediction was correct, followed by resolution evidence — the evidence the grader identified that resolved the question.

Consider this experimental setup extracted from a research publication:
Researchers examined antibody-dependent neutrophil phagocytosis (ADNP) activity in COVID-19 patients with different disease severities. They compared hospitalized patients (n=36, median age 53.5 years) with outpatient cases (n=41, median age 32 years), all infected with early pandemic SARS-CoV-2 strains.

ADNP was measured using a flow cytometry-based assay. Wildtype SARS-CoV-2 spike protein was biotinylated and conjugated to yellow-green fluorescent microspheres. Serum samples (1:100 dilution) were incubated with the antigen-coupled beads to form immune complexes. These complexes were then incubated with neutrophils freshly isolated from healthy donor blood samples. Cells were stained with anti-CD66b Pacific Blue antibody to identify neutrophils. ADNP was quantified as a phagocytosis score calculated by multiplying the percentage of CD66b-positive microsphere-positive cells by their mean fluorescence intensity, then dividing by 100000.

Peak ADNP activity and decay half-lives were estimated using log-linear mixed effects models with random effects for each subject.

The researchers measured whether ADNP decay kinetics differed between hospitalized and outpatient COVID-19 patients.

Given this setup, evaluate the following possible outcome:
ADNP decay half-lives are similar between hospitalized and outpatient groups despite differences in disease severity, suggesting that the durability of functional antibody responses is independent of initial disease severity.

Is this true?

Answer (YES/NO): NO